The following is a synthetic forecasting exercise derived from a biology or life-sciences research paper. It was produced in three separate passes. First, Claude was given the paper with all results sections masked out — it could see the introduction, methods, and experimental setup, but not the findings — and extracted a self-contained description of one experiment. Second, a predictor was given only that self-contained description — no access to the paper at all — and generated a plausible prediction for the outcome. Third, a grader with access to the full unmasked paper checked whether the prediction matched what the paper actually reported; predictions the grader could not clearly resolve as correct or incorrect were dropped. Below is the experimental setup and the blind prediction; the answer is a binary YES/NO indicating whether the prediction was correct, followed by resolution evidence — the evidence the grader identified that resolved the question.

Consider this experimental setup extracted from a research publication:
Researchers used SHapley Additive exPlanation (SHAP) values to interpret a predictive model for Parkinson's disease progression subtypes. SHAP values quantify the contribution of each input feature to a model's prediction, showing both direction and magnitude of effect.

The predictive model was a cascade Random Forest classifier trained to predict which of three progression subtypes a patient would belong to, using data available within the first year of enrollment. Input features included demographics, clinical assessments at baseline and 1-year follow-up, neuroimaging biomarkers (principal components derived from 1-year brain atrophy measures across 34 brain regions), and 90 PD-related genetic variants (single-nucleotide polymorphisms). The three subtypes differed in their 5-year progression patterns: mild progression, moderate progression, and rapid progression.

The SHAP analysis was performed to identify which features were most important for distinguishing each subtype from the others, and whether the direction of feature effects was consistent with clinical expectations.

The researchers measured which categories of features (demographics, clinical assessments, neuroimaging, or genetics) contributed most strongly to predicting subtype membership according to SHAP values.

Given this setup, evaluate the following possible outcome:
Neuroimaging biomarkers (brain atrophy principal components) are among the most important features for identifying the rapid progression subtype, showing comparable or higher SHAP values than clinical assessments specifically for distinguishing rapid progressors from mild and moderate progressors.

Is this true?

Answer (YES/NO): NO